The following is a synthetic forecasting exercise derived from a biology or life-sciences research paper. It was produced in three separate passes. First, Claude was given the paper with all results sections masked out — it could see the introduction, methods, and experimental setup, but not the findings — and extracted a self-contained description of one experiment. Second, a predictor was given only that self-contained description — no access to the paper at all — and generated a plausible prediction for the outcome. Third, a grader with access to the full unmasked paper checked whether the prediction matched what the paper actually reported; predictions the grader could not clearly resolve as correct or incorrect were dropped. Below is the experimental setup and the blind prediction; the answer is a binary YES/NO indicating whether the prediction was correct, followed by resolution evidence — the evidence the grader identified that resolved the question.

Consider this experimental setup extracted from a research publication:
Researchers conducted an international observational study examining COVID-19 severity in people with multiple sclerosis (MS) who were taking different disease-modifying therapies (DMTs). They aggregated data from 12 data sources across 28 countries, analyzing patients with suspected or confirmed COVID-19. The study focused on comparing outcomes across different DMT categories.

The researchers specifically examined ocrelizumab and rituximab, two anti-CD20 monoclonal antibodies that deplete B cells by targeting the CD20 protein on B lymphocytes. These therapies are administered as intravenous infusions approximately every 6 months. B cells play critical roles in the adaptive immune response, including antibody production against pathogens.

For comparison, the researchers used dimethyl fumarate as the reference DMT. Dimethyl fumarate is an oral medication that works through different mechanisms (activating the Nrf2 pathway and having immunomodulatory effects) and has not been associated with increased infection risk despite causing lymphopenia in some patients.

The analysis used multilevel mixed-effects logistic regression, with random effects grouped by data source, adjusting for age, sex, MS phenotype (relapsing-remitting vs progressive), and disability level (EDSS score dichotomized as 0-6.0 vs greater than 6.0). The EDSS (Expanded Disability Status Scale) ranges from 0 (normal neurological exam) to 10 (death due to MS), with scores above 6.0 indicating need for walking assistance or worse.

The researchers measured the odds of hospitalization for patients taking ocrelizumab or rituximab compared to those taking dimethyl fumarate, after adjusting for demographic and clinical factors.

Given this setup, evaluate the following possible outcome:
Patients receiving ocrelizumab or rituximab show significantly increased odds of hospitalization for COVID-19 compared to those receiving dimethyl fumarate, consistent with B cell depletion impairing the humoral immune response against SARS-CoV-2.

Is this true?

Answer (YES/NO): YES